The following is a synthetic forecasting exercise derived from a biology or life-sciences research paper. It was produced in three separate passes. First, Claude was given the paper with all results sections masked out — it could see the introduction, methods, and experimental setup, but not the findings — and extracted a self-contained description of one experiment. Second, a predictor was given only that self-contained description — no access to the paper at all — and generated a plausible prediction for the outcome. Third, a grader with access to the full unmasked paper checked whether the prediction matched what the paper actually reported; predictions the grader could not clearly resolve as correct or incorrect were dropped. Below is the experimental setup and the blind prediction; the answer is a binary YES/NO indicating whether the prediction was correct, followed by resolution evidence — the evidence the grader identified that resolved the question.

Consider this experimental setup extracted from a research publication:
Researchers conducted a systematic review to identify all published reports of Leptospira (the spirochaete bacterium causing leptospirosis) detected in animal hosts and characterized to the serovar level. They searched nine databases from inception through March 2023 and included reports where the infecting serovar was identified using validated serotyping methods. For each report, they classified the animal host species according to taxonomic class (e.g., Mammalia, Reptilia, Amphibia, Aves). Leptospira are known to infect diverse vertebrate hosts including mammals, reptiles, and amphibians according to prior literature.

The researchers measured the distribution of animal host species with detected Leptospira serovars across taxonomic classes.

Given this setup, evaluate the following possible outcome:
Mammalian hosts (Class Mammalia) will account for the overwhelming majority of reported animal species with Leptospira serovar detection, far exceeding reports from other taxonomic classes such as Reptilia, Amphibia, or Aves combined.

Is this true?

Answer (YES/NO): YES